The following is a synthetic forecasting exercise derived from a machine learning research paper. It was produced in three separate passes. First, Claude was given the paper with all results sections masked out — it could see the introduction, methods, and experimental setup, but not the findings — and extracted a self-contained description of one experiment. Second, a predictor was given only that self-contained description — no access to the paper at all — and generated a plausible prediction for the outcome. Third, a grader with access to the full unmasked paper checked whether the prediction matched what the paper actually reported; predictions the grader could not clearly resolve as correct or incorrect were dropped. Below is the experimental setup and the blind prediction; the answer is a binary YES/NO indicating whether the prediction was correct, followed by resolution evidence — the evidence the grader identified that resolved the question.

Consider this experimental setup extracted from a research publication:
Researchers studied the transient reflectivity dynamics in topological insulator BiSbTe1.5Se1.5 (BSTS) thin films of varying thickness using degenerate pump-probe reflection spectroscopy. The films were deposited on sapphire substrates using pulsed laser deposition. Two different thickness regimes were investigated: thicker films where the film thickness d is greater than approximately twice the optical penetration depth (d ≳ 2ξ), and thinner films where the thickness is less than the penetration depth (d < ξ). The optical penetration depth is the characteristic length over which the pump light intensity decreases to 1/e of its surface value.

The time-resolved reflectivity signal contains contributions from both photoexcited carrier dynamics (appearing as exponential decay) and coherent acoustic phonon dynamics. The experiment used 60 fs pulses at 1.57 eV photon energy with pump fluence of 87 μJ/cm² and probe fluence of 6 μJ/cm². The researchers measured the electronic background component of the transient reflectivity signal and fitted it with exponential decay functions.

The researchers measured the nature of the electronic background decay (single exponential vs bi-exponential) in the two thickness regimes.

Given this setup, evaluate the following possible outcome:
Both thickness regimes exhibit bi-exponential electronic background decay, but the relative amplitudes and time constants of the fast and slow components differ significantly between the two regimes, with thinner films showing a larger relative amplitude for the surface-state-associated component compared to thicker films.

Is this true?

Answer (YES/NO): NO